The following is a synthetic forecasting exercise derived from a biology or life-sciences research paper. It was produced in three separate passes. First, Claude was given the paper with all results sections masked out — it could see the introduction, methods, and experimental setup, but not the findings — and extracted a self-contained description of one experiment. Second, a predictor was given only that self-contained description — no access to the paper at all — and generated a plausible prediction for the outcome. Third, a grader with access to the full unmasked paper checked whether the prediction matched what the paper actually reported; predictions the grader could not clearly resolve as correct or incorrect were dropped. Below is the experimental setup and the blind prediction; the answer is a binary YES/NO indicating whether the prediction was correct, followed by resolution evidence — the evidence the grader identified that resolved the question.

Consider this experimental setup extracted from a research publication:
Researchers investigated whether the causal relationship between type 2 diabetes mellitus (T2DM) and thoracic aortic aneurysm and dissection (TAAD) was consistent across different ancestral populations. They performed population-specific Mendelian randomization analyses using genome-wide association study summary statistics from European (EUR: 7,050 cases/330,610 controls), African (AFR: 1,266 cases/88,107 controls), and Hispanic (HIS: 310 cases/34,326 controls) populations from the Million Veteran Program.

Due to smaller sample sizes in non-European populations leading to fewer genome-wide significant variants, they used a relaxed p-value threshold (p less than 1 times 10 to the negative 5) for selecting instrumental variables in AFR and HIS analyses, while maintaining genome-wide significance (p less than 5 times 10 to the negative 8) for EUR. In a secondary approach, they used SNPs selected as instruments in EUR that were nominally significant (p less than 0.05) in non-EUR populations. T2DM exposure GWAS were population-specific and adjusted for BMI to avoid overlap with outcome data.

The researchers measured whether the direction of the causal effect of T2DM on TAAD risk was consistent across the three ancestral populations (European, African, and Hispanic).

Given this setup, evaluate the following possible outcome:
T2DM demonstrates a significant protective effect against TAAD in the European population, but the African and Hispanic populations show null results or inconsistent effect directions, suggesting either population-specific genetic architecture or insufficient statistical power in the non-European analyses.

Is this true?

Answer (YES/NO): NO